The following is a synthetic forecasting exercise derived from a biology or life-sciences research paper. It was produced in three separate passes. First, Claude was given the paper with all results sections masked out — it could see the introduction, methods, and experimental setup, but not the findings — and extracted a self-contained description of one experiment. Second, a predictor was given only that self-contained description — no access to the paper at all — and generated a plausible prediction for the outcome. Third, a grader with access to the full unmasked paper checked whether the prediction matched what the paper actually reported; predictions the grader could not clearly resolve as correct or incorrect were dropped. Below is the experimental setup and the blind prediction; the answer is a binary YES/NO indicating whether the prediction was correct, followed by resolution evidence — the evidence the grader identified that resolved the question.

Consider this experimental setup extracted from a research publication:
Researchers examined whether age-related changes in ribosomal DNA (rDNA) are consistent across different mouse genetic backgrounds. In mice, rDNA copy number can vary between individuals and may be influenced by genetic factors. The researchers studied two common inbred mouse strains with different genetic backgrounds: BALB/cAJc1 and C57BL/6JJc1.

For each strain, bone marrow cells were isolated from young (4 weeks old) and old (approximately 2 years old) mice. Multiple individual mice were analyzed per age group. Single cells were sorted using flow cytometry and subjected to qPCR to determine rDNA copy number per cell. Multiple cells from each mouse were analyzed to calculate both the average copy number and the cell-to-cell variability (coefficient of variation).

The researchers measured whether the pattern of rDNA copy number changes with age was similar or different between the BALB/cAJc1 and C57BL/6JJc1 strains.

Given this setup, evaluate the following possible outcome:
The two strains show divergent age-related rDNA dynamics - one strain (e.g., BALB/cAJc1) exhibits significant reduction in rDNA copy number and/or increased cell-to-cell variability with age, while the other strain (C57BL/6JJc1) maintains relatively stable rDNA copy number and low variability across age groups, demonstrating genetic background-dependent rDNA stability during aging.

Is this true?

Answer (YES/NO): NO